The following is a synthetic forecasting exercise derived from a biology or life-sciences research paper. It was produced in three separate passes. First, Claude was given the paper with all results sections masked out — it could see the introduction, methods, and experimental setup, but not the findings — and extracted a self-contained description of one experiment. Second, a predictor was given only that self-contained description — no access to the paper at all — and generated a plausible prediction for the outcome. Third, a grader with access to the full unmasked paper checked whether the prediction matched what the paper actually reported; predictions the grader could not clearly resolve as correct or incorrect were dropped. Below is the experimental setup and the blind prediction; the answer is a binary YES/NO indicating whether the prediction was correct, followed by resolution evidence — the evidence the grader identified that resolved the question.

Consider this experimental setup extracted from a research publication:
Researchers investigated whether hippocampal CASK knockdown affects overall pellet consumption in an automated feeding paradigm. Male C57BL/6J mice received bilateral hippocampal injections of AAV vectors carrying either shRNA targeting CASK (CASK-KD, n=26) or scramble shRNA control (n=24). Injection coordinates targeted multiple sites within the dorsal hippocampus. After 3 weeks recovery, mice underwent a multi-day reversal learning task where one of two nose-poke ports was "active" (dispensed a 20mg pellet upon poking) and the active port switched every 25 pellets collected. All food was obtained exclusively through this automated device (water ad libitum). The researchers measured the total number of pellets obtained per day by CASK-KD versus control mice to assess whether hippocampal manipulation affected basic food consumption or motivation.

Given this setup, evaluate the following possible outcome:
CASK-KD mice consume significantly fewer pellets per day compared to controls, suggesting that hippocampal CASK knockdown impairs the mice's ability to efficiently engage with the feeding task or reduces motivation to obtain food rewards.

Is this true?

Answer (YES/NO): NO